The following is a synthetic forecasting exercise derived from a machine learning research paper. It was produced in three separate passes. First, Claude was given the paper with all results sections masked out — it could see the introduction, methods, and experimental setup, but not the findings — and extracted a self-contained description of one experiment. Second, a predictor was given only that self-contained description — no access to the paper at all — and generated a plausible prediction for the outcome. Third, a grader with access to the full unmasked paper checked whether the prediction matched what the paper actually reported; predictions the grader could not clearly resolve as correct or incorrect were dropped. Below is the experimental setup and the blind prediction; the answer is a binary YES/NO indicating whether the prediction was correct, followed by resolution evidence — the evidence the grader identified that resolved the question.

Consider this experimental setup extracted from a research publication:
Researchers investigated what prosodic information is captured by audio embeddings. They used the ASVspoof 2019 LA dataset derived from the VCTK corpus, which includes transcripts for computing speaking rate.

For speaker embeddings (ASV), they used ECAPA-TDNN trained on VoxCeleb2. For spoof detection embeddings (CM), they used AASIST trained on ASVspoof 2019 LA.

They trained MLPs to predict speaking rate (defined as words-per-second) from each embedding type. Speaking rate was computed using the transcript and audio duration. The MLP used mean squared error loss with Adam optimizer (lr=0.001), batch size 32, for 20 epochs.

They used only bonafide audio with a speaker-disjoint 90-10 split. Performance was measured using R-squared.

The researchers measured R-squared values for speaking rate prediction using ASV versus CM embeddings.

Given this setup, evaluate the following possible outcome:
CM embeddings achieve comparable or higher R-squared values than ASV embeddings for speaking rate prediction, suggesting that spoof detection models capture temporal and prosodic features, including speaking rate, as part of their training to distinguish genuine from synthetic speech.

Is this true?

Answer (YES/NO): NO